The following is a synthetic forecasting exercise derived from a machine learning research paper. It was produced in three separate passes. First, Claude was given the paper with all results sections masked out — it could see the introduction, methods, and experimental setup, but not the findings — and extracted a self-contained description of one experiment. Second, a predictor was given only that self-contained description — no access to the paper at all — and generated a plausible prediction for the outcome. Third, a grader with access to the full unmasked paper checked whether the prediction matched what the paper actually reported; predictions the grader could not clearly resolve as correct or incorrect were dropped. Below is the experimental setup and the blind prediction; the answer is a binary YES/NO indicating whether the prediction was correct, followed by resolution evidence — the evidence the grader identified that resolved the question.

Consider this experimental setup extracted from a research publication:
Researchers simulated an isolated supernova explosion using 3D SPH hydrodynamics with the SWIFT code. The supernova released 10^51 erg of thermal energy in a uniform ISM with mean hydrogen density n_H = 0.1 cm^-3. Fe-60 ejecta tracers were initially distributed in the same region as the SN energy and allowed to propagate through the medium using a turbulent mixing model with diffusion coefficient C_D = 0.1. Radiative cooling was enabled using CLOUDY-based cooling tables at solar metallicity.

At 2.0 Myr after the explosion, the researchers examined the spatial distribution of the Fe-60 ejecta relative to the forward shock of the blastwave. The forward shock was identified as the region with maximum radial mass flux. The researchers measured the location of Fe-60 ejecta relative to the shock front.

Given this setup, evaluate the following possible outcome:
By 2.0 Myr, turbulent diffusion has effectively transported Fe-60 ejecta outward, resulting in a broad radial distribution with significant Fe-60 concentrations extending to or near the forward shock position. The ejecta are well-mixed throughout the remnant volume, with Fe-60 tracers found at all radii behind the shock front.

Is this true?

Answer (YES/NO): NO